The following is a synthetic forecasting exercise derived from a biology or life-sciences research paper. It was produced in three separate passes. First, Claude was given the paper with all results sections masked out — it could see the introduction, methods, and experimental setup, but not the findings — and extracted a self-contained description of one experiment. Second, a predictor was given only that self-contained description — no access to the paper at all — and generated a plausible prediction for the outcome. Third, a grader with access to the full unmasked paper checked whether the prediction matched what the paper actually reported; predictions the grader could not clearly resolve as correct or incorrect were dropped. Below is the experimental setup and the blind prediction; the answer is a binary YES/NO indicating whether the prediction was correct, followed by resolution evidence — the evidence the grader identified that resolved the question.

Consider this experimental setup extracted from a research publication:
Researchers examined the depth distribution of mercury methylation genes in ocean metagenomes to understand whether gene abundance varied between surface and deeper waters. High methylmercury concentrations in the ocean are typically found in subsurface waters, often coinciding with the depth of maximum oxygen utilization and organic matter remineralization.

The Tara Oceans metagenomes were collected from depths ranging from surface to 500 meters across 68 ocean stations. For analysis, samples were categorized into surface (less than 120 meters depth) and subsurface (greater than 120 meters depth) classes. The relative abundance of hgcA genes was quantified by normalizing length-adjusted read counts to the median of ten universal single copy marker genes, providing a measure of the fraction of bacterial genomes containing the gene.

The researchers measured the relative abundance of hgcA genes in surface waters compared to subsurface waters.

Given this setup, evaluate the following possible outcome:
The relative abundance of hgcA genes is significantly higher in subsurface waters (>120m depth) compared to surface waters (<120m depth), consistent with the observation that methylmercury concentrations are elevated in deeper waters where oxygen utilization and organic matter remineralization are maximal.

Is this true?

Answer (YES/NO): YES